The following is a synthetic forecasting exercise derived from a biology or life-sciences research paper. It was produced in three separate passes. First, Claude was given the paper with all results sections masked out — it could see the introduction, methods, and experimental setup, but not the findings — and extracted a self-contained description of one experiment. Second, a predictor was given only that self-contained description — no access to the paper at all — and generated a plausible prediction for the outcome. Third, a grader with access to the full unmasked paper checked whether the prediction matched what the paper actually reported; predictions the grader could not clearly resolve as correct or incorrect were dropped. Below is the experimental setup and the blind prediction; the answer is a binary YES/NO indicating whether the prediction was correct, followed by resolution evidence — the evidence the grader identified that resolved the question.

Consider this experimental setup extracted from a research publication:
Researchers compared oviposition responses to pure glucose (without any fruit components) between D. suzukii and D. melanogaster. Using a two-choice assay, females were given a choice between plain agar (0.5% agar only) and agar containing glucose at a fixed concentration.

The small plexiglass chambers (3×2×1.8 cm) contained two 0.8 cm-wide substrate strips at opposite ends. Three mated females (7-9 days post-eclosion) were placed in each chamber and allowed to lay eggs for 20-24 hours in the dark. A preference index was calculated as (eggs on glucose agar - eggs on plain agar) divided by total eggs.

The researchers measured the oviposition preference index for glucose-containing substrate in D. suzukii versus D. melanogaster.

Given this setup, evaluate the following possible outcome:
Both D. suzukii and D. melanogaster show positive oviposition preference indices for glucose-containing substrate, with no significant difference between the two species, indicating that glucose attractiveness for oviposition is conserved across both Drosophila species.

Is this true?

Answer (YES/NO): NO